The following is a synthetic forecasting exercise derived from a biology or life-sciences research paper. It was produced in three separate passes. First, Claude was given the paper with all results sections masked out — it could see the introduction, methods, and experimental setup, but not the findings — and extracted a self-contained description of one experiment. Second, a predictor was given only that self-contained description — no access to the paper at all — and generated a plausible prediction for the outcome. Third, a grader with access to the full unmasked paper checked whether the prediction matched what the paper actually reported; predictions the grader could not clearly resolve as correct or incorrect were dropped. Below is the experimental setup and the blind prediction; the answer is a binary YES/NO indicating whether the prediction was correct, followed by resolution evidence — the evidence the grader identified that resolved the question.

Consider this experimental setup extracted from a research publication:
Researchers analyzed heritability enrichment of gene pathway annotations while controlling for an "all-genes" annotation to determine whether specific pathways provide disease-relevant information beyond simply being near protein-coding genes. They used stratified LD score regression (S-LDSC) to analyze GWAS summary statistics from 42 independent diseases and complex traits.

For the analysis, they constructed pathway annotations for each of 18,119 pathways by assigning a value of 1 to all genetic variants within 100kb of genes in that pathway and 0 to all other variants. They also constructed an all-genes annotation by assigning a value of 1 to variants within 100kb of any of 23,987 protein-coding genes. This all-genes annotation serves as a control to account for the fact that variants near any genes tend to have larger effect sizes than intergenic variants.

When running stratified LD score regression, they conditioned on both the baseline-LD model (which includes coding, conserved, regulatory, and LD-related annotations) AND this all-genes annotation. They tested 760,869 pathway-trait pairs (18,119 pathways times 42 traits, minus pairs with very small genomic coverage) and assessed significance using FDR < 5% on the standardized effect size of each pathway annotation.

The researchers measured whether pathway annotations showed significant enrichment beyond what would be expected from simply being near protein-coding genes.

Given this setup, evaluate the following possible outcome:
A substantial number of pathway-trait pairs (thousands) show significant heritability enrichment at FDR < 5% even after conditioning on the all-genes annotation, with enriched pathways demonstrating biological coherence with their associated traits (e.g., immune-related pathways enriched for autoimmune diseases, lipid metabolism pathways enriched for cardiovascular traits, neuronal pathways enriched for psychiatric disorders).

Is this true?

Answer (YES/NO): NO